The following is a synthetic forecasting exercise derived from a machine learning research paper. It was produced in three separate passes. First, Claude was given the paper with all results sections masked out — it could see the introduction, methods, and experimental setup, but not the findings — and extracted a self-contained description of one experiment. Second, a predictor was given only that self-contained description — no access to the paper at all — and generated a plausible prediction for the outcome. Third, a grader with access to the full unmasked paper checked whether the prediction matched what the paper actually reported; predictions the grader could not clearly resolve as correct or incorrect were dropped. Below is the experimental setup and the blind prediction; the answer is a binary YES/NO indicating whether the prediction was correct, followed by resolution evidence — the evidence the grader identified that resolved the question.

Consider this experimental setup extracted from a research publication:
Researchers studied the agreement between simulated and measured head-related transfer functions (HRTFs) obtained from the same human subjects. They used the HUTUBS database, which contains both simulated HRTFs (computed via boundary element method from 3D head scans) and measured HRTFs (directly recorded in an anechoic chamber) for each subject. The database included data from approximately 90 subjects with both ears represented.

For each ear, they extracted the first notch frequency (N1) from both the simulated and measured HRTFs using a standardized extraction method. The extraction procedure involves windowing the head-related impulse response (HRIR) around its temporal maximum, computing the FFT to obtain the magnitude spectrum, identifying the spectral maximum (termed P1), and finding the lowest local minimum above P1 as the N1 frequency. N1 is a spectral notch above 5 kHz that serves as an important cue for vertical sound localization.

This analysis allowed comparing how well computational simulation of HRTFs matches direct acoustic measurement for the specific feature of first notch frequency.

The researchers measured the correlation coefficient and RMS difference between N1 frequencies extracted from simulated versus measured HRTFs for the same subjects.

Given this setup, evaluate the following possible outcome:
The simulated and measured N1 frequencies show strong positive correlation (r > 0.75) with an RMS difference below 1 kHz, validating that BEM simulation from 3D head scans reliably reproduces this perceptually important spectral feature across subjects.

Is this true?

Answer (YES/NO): NO